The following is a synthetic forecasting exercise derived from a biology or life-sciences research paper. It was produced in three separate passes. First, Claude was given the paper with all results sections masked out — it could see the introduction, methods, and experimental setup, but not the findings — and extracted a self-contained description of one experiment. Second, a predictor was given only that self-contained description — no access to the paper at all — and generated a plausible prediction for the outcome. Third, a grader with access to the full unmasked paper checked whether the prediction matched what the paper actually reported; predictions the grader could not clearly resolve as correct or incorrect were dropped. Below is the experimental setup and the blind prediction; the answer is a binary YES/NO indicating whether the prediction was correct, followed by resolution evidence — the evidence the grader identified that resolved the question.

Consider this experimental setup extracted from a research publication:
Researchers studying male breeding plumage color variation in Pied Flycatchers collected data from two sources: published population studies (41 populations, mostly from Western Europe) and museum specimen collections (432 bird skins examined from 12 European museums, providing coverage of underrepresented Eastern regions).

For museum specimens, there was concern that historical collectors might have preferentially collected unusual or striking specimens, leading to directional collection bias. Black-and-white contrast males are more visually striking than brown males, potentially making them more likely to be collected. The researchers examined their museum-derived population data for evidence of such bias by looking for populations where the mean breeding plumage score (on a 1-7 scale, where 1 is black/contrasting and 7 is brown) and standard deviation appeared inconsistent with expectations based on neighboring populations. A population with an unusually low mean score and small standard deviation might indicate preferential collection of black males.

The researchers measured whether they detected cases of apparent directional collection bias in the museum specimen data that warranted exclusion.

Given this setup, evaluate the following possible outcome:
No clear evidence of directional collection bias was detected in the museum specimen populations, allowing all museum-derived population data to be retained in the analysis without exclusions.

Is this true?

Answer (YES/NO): NO